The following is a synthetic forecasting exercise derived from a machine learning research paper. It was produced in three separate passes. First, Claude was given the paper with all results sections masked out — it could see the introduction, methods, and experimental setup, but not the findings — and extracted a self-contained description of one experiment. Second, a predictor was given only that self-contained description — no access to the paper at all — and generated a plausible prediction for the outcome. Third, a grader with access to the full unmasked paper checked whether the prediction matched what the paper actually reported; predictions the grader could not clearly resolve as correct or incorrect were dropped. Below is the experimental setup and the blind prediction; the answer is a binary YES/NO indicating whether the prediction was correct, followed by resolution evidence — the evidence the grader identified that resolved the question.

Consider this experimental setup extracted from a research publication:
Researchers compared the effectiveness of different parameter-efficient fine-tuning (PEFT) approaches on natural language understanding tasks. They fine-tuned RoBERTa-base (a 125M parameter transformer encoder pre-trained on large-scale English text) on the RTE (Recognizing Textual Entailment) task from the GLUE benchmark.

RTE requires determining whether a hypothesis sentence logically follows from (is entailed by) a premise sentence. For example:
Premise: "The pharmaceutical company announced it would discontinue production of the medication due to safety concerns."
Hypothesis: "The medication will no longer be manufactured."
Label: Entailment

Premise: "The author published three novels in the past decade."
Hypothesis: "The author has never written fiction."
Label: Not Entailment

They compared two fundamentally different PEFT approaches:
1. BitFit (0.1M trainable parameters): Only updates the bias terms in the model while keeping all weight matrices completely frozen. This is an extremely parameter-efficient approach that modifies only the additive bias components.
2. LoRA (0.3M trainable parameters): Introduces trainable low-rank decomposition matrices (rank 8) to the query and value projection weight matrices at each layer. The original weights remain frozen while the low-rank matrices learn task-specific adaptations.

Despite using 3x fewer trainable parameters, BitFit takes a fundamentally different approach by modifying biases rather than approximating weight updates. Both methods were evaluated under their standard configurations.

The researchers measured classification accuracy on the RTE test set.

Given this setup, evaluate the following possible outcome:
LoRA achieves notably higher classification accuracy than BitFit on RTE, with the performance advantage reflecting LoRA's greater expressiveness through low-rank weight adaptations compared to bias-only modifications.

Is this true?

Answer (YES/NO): NO